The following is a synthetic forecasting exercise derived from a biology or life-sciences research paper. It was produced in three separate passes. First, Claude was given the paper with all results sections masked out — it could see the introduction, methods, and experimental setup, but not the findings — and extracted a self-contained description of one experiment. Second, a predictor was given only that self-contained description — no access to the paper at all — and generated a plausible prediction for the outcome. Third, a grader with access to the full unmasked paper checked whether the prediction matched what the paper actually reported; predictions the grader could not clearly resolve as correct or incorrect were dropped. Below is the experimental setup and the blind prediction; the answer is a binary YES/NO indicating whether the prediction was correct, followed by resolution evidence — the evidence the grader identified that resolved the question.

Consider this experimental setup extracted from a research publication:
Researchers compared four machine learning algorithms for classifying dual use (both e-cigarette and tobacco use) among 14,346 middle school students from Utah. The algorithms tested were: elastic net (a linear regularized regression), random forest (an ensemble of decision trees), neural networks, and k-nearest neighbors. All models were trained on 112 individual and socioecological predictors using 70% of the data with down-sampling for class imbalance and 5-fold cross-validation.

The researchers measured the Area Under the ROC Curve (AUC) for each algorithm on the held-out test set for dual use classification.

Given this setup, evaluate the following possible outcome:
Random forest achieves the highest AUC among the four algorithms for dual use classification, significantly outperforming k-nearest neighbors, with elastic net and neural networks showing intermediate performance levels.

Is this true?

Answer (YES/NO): NO